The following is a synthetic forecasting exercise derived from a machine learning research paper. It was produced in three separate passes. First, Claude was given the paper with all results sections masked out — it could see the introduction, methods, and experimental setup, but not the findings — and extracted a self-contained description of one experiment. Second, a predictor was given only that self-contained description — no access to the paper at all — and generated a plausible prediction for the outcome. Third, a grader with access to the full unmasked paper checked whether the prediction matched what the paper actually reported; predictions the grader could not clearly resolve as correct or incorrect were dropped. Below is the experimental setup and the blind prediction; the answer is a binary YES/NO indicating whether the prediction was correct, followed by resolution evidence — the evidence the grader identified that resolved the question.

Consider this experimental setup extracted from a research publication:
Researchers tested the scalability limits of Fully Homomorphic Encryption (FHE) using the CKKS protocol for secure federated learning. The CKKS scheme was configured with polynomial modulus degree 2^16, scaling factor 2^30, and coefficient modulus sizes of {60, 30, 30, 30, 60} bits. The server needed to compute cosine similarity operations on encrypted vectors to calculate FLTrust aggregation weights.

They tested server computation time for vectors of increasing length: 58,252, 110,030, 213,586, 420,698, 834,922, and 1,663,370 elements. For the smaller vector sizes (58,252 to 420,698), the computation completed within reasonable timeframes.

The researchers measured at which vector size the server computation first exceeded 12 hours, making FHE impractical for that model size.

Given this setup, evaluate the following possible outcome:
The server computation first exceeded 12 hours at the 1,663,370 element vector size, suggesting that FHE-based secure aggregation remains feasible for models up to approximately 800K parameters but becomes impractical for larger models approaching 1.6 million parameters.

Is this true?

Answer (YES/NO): NO